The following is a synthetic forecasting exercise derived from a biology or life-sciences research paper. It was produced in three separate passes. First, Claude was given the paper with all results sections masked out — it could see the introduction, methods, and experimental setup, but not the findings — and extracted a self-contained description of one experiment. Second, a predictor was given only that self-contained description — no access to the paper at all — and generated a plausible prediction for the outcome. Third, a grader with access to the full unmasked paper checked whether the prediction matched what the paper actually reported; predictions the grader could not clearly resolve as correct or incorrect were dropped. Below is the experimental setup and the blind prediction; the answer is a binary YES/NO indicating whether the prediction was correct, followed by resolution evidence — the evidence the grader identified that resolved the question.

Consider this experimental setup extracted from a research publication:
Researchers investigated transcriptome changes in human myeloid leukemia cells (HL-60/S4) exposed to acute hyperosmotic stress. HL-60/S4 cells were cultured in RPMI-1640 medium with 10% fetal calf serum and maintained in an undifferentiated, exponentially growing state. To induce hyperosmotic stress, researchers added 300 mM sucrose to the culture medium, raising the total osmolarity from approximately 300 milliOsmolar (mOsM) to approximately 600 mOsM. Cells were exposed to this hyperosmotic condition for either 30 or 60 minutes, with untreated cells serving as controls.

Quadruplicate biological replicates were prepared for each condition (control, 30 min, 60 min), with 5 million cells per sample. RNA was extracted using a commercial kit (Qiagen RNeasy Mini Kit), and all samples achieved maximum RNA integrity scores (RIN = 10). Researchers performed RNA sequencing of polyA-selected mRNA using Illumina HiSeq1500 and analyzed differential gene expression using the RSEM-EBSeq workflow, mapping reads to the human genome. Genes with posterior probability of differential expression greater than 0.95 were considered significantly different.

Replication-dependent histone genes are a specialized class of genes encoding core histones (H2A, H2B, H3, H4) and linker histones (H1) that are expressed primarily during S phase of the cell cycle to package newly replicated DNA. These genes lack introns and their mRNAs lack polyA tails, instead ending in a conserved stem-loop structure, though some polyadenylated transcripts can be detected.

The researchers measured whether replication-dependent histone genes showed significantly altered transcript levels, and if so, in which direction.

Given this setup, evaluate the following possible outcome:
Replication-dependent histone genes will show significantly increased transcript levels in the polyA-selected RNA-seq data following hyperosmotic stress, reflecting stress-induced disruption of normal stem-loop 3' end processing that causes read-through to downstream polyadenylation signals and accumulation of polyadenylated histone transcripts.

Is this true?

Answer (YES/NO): YES